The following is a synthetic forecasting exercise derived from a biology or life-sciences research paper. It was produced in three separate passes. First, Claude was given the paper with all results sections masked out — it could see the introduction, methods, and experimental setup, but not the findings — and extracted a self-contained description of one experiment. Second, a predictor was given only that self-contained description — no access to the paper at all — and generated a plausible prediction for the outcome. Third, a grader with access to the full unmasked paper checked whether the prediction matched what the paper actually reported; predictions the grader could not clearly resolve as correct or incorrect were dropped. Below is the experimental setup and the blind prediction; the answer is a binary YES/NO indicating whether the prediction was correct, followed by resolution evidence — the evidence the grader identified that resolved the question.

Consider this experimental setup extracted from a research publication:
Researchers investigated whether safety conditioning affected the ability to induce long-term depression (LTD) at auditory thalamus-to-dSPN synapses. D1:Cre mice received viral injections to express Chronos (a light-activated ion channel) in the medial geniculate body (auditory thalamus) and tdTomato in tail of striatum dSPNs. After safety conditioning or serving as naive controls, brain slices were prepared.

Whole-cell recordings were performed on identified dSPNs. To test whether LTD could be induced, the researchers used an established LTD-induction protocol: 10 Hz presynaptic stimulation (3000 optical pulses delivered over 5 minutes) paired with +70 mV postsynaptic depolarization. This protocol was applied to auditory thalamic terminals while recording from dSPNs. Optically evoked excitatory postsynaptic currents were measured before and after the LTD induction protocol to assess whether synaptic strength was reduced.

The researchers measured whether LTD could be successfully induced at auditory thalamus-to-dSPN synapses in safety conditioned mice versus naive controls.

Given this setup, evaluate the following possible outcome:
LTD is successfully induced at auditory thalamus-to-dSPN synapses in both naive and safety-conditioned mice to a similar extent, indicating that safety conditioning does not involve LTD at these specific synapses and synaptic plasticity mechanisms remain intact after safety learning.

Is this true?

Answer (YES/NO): YES